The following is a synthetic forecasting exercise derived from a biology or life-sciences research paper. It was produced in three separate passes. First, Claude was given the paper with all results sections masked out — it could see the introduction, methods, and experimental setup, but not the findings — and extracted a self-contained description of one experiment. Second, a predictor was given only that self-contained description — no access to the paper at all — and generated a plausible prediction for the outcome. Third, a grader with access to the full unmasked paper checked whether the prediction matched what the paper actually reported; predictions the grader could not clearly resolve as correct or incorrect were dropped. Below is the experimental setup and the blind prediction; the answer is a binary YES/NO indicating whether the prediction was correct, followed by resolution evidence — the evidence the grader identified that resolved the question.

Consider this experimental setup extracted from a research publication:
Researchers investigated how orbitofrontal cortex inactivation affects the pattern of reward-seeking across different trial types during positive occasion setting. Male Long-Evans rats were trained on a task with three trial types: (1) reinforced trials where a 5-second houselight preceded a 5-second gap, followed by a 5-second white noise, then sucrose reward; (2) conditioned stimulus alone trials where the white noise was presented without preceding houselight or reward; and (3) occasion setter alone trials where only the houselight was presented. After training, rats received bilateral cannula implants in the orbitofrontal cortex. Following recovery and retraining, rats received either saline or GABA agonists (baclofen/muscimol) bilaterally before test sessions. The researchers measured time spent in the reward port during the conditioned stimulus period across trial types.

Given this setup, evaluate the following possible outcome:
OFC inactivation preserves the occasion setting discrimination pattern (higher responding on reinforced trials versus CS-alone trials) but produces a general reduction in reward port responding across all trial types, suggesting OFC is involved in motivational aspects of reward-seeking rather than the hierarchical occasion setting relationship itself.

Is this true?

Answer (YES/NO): NO